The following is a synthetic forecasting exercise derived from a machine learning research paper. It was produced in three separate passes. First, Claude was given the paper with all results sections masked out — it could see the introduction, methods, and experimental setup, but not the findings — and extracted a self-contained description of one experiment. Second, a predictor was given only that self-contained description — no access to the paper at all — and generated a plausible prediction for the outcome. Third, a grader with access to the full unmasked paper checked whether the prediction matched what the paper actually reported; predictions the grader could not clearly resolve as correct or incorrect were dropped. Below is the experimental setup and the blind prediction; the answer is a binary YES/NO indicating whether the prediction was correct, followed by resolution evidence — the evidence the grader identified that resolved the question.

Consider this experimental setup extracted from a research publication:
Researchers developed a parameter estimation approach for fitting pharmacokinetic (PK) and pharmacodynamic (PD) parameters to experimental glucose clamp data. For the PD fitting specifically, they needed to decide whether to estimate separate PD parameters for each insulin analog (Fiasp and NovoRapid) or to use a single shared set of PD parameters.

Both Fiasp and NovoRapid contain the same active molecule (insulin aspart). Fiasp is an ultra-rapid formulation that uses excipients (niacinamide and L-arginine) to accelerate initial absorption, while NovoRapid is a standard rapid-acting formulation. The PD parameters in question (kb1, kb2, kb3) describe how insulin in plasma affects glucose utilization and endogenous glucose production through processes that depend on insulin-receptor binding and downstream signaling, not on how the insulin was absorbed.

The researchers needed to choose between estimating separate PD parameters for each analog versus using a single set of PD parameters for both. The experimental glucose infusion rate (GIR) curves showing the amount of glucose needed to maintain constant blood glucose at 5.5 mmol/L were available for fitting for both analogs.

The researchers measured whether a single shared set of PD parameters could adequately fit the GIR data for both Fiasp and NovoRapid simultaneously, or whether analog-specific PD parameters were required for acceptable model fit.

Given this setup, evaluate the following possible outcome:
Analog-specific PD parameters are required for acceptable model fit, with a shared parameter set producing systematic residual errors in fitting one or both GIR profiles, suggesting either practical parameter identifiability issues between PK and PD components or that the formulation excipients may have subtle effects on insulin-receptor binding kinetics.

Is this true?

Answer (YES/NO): NO